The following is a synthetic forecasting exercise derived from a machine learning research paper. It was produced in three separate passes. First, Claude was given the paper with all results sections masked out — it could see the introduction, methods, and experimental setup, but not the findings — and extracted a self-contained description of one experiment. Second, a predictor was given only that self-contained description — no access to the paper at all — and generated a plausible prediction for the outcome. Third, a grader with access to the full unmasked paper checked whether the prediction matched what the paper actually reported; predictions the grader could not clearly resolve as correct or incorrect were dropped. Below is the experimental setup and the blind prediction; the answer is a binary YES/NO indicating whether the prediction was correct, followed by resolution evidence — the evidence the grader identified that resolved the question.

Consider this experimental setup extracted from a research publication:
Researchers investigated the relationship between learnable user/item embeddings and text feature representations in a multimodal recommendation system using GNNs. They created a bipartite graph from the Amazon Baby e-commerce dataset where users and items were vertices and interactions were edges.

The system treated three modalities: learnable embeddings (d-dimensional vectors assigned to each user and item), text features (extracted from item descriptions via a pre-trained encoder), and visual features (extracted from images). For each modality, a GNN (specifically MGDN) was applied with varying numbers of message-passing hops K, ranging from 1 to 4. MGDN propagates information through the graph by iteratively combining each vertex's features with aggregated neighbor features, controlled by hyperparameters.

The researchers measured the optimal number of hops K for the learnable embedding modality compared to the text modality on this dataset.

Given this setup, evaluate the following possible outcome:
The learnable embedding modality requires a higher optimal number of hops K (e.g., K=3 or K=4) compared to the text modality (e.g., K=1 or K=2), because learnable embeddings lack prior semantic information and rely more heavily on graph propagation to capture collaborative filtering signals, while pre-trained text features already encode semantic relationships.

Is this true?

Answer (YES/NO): NO